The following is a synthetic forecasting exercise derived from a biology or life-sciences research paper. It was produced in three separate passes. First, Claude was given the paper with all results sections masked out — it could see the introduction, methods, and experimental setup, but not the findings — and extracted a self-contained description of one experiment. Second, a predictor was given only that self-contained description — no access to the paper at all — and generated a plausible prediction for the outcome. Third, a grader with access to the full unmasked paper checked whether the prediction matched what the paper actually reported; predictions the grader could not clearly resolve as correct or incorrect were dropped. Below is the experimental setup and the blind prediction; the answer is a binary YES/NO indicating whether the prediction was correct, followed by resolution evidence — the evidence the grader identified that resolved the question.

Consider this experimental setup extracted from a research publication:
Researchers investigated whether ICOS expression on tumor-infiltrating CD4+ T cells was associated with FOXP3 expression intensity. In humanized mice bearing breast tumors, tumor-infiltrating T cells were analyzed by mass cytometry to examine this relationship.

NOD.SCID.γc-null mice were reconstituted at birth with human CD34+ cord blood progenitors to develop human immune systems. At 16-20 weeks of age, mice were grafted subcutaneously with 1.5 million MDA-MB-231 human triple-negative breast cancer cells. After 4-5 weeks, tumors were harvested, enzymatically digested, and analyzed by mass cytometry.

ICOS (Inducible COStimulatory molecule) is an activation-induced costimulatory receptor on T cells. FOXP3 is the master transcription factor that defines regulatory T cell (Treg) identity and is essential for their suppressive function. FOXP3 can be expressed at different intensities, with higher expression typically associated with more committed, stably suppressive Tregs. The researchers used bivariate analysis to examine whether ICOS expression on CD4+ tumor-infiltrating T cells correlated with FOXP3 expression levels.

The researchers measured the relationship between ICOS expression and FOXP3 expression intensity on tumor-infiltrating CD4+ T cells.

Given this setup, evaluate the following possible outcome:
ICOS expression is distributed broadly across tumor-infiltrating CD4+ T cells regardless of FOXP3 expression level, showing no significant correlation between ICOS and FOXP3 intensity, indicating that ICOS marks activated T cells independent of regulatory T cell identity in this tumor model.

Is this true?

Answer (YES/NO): NO